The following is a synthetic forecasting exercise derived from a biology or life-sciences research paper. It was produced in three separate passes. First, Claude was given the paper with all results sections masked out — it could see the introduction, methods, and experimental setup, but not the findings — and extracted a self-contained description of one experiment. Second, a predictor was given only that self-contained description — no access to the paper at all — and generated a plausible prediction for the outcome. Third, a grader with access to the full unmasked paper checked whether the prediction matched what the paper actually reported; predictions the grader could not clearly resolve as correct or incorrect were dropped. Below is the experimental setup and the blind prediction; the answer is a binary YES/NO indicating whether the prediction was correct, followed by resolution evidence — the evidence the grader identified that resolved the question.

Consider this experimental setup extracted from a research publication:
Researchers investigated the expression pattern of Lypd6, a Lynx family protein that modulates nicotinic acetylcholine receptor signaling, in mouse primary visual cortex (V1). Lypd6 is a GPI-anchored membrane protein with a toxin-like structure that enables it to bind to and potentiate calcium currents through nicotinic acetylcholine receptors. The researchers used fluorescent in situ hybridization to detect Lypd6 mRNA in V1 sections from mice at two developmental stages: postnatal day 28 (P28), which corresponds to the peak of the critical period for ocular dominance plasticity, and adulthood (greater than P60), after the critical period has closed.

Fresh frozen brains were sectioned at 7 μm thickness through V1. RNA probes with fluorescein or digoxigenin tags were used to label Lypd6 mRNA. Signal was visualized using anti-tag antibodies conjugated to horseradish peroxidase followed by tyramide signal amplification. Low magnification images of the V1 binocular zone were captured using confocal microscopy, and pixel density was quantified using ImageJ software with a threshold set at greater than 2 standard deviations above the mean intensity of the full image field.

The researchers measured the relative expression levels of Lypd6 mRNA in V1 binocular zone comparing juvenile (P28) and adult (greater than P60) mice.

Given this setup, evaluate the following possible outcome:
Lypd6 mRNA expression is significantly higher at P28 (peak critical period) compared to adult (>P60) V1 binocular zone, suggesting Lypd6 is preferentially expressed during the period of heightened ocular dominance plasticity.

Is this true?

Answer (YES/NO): YES